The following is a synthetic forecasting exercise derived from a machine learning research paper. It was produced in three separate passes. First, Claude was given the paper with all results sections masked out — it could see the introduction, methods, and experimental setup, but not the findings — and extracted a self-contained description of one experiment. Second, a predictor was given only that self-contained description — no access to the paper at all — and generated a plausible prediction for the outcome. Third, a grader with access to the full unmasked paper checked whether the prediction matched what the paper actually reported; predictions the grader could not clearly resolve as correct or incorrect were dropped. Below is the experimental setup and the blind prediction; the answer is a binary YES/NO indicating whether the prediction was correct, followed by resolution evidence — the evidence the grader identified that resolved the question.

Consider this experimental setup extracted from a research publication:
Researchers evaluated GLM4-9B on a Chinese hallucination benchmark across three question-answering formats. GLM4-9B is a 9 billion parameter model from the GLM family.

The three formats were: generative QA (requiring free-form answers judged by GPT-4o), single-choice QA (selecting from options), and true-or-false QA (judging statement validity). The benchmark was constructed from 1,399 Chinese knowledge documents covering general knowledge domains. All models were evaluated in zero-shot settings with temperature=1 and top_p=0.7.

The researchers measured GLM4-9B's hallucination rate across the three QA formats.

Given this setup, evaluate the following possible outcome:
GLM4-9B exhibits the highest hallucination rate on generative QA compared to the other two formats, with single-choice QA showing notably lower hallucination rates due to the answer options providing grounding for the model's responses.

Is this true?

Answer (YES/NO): YES